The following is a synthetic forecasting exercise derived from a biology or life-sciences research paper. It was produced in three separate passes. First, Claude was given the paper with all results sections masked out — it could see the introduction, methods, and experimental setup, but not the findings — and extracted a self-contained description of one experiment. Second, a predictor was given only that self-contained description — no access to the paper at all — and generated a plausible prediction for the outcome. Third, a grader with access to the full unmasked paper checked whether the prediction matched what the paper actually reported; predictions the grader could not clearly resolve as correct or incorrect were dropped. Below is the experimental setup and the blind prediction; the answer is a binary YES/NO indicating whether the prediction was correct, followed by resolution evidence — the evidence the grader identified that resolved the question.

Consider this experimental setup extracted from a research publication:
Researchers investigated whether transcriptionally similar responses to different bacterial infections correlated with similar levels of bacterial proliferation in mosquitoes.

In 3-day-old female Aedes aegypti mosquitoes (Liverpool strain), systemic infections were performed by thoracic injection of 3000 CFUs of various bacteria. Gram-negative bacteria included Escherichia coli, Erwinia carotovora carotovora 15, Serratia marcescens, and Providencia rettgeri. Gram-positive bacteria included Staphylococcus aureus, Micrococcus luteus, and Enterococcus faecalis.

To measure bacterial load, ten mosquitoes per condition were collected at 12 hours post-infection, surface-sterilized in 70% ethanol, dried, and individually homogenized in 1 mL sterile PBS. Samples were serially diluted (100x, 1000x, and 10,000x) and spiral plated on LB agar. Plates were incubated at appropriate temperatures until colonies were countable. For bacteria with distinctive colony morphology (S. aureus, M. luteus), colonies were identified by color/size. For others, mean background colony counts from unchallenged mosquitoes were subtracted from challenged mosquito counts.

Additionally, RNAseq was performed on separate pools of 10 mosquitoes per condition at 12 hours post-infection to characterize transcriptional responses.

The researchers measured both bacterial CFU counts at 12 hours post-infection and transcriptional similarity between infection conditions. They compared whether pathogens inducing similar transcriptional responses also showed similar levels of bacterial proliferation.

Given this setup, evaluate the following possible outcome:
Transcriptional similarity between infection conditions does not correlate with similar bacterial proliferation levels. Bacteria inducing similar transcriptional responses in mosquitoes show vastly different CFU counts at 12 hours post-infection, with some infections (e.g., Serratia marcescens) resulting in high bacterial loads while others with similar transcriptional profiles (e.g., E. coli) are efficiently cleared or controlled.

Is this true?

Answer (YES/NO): NO